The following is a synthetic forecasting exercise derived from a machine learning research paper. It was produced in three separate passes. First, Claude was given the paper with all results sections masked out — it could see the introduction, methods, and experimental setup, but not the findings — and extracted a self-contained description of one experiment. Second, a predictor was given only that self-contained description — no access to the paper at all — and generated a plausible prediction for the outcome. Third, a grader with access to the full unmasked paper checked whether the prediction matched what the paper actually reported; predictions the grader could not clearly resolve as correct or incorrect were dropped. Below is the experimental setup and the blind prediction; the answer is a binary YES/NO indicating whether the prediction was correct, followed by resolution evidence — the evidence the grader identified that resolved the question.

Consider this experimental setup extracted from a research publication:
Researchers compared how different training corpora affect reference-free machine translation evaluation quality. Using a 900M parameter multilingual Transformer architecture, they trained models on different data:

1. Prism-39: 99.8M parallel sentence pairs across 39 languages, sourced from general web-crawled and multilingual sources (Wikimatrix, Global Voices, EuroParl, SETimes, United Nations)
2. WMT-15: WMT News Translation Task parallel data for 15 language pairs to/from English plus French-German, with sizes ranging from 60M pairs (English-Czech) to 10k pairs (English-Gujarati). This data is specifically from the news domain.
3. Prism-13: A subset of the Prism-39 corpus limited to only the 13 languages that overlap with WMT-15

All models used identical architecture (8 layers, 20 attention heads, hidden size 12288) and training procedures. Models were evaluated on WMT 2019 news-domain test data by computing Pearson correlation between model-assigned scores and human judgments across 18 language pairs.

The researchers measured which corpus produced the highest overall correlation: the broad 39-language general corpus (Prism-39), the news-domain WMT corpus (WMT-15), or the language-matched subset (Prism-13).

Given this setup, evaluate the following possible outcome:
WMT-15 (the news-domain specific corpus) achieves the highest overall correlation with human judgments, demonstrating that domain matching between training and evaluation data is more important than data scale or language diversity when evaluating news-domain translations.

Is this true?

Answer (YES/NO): NO